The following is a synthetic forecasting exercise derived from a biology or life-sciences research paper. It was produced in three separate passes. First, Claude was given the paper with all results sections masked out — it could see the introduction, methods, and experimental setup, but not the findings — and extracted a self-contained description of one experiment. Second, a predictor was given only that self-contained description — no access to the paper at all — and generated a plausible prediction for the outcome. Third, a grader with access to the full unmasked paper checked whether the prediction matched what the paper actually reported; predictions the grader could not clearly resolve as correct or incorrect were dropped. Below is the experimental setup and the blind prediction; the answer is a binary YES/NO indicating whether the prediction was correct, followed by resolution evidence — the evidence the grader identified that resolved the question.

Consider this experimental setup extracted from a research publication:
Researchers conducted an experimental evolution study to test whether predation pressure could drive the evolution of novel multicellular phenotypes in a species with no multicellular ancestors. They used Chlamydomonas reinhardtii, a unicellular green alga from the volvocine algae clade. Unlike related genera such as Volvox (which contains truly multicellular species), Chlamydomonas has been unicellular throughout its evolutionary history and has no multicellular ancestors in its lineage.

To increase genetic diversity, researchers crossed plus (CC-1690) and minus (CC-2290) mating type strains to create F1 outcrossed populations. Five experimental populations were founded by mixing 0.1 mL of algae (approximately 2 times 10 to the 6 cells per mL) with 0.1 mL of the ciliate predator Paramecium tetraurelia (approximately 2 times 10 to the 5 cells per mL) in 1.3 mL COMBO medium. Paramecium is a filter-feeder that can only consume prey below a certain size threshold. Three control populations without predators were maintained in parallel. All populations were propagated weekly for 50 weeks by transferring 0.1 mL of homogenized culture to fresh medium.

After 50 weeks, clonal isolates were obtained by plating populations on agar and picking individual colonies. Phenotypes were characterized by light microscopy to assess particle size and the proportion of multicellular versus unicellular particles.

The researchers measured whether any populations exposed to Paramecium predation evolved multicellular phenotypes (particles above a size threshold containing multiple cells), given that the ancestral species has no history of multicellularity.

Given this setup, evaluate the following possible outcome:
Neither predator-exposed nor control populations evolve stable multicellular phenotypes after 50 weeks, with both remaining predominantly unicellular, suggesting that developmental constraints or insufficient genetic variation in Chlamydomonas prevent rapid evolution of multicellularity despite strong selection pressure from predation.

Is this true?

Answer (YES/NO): NO